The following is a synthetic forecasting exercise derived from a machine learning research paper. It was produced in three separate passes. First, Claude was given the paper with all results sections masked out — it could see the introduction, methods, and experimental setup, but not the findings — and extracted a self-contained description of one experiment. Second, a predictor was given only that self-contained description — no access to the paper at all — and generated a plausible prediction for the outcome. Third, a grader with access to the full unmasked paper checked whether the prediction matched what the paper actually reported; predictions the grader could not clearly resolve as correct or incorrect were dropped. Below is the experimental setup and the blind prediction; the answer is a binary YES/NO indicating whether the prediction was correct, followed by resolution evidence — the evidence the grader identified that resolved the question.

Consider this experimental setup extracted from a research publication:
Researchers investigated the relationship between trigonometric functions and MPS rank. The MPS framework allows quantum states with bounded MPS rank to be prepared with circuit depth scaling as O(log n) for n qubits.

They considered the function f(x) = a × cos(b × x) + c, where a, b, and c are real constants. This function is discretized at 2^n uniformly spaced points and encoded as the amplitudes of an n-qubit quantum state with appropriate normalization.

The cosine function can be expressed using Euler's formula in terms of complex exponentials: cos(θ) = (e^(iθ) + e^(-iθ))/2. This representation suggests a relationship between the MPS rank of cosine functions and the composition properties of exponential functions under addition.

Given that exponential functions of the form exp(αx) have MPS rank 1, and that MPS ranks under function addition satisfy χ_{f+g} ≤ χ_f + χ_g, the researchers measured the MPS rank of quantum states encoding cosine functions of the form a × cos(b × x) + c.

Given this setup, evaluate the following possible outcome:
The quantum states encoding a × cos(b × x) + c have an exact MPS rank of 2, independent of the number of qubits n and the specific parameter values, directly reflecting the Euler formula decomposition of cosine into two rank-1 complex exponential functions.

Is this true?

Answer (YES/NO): YES